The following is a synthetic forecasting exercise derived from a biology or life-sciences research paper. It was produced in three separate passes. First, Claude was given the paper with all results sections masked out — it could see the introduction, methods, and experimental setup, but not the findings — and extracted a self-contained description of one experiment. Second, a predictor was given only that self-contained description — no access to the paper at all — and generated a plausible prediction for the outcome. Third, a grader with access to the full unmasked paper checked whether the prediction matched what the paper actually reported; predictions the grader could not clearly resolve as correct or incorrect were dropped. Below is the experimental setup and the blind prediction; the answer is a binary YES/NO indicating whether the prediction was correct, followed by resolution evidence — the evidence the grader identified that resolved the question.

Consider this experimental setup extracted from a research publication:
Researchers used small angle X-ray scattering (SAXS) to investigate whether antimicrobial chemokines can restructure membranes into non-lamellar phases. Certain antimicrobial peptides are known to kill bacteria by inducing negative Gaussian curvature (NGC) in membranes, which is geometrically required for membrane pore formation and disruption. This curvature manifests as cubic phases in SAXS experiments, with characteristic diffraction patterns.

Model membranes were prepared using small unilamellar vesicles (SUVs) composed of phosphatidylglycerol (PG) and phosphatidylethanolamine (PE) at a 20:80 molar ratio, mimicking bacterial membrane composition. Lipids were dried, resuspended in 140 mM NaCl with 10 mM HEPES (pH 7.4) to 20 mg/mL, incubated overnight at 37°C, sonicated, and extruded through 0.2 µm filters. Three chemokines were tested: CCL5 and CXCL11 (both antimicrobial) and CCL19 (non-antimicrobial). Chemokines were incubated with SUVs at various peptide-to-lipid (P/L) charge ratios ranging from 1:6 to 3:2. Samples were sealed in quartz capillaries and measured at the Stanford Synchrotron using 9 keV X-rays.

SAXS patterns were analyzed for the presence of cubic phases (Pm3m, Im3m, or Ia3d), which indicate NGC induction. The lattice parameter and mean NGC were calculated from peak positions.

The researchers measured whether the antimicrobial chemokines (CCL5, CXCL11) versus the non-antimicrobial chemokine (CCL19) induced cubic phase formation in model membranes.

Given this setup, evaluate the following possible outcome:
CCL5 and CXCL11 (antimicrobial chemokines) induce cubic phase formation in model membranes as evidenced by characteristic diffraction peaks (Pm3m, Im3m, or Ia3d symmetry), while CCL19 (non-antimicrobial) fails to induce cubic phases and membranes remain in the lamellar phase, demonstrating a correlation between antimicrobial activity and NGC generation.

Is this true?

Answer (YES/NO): NO